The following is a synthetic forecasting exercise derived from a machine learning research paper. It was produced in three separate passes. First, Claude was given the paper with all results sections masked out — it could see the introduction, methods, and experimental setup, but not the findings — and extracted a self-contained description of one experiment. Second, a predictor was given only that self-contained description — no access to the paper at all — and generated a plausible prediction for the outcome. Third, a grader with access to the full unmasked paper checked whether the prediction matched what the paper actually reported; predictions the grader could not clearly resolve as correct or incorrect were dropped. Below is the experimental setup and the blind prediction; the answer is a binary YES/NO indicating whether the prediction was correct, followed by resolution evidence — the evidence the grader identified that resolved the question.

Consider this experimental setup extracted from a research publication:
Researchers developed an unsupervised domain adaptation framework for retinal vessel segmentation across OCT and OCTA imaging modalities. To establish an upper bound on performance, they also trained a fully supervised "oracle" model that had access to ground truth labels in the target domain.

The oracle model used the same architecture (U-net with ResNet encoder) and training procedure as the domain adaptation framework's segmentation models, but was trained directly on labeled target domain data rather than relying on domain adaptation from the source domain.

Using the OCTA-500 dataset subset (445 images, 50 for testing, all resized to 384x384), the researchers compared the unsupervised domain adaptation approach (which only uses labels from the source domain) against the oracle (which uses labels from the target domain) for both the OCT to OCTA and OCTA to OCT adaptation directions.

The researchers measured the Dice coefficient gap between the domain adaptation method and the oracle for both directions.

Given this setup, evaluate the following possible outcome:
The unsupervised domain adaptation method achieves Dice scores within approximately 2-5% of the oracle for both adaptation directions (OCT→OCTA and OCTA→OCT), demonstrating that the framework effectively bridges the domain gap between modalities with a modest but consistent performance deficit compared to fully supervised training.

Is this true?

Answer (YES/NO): NO